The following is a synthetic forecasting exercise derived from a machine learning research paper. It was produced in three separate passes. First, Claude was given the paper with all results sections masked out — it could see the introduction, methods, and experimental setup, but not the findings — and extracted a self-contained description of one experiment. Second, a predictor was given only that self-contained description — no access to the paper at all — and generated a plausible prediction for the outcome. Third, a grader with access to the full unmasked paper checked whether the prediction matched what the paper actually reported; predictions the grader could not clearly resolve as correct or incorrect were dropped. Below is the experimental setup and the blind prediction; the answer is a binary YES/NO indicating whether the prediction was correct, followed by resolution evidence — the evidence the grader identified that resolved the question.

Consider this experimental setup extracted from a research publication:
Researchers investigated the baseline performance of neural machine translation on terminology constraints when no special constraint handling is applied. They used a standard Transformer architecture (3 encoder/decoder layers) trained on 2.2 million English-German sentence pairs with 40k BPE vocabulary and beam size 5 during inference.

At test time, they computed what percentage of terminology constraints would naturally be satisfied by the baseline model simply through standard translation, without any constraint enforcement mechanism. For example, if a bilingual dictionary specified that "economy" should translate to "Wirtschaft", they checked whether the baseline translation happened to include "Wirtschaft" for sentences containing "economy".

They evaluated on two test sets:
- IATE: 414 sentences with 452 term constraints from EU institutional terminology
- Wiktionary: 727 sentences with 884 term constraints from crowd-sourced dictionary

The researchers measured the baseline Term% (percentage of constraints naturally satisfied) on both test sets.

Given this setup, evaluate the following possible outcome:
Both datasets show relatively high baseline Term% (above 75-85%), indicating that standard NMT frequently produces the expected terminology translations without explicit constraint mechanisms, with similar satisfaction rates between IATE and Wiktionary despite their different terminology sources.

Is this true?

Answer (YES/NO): YES